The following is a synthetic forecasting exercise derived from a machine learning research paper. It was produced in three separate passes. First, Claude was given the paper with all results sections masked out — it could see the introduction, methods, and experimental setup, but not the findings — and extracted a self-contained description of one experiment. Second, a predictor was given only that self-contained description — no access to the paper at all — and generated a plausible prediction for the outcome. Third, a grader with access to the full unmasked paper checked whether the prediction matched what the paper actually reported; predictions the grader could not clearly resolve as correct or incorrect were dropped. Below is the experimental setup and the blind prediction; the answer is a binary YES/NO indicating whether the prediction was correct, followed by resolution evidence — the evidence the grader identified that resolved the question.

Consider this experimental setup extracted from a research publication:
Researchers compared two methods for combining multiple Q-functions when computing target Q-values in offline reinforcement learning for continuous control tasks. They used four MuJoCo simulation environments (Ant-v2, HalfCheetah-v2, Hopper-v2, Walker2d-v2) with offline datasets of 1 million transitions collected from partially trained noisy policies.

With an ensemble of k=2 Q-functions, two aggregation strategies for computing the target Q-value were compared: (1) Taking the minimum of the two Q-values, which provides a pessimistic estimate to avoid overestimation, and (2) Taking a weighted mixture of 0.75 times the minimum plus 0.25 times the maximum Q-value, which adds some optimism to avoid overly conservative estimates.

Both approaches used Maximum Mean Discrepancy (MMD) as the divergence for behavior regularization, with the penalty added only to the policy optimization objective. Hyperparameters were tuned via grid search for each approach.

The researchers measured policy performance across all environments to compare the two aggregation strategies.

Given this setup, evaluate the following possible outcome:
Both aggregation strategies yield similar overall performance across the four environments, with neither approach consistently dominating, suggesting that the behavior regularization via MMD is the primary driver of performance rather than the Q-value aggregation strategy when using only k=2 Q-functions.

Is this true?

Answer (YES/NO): NO